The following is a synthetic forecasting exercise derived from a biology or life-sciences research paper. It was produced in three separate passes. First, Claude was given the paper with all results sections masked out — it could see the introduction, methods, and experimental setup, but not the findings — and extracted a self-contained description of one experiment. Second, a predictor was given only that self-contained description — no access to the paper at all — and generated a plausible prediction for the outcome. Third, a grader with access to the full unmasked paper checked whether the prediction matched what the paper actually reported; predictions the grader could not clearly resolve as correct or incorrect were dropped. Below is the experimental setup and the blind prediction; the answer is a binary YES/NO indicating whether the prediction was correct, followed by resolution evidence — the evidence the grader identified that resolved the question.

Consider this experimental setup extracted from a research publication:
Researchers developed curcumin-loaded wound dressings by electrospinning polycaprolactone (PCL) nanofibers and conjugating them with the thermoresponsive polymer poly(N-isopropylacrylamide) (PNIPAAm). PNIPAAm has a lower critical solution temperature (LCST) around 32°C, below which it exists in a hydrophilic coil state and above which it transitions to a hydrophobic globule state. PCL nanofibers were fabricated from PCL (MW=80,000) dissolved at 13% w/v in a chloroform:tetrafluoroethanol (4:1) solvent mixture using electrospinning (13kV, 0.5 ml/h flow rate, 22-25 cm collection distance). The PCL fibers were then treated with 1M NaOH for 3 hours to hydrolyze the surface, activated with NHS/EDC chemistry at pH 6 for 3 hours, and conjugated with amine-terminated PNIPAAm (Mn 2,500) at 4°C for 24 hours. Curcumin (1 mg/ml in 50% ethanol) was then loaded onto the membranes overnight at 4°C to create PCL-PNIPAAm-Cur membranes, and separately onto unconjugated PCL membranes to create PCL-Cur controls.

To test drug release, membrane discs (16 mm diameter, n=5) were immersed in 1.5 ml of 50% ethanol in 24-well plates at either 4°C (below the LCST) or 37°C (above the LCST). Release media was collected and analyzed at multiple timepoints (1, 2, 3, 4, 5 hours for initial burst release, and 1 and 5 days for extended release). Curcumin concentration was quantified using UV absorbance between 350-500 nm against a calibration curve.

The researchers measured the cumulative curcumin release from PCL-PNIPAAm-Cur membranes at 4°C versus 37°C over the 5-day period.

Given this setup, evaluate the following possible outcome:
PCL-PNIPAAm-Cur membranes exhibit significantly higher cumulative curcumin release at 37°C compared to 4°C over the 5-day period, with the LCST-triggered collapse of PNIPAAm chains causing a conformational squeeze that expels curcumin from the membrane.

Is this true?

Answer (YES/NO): NO